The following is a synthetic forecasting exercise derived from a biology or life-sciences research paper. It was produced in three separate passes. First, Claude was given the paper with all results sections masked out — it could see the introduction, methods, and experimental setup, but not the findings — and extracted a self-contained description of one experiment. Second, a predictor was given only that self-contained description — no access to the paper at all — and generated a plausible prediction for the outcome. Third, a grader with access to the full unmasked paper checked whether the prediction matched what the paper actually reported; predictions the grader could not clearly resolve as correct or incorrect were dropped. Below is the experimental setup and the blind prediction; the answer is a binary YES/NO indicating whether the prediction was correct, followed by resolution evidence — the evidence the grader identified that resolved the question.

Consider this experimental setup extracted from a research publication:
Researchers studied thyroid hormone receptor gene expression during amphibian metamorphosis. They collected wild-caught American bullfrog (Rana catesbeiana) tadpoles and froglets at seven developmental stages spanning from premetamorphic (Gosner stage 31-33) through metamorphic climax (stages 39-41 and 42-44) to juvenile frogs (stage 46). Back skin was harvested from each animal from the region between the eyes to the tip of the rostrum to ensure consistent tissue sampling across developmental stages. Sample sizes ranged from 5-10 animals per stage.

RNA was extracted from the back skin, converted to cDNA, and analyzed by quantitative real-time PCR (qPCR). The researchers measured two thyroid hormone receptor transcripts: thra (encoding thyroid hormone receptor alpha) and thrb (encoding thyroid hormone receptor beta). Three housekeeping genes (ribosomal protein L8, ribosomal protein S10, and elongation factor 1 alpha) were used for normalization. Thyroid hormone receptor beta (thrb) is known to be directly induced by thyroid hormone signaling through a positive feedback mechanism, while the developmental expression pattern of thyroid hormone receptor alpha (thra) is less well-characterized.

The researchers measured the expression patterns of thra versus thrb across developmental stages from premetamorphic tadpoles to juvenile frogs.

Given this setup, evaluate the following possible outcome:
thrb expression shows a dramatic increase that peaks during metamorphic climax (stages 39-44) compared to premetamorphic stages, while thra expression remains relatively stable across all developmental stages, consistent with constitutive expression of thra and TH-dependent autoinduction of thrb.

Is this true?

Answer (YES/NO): NO